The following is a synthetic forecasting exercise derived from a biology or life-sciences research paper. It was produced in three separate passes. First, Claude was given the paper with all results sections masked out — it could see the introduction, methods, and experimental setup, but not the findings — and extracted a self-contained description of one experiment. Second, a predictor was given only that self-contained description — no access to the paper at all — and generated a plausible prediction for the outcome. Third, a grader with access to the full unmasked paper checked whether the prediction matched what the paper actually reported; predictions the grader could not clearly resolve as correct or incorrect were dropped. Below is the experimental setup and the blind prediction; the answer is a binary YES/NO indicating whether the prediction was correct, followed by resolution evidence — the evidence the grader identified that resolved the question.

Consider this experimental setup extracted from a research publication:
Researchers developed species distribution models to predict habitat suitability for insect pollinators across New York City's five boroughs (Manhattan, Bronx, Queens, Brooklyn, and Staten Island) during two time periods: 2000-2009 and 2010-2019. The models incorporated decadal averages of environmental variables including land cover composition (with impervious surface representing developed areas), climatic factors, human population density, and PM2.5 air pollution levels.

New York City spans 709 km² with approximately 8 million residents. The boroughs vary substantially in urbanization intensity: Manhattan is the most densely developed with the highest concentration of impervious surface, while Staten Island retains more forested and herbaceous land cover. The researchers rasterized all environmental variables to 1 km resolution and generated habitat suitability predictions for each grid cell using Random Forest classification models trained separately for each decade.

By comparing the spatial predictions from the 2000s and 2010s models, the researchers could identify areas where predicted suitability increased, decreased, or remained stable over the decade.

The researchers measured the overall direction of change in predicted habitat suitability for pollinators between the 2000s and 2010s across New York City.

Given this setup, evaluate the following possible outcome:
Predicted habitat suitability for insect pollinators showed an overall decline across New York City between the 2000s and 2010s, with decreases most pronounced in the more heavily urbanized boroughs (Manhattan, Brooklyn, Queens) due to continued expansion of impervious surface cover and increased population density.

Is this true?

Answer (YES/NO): NO